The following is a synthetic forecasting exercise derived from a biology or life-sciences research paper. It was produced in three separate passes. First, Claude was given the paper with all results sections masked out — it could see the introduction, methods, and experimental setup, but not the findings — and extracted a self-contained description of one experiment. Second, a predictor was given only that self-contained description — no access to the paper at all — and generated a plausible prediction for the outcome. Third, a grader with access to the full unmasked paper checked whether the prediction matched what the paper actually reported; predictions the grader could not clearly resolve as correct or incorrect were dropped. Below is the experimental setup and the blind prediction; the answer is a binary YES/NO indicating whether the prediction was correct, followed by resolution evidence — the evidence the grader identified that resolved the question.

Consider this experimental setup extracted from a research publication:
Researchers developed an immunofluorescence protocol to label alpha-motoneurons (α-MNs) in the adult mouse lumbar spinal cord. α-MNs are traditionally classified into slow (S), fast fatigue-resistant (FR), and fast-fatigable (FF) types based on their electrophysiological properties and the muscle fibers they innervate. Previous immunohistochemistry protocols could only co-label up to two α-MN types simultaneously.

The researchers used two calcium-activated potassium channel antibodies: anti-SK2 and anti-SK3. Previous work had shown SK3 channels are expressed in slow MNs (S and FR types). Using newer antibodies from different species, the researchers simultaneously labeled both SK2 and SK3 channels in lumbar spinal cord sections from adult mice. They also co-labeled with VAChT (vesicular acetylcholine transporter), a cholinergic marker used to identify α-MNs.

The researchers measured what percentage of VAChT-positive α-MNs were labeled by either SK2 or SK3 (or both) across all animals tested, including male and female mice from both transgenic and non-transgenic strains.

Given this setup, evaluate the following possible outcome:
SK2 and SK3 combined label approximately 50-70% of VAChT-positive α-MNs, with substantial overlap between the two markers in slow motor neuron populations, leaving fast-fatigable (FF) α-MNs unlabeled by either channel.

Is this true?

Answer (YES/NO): NO